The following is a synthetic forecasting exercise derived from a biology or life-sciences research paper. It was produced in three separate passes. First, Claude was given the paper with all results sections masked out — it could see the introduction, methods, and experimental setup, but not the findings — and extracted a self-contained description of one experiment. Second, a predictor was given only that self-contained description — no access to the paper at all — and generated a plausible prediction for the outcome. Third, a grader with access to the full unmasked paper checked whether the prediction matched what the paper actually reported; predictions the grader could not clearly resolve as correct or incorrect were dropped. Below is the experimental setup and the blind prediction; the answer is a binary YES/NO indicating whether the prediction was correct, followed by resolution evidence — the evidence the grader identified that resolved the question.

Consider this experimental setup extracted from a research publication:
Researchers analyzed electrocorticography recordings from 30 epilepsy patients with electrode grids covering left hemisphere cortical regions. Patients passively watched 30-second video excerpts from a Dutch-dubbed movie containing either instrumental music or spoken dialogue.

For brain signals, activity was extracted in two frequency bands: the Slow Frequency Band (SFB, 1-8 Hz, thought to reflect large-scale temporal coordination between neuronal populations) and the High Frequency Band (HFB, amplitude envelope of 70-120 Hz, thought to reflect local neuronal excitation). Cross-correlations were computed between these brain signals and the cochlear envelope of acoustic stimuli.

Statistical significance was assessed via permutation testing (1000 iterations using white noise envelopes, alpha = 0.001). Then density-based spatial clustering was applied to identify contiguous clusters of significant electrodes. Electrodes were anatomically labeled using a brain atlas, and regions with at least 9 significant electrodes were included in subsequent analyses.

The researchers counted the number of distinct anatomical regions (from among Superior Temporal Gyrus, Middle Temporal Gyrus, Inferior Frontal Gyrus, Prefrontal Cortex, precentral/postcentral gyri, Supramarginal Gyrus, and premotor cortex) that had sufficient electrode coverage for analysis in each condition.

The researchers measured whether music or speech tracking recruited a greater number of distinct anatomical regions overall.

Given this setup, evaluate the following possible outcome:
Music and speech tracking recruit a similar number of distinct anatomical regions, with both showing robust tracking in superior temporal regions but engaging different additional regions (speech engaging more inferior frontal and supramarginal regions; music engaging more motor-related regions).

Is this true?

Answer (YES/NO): NO